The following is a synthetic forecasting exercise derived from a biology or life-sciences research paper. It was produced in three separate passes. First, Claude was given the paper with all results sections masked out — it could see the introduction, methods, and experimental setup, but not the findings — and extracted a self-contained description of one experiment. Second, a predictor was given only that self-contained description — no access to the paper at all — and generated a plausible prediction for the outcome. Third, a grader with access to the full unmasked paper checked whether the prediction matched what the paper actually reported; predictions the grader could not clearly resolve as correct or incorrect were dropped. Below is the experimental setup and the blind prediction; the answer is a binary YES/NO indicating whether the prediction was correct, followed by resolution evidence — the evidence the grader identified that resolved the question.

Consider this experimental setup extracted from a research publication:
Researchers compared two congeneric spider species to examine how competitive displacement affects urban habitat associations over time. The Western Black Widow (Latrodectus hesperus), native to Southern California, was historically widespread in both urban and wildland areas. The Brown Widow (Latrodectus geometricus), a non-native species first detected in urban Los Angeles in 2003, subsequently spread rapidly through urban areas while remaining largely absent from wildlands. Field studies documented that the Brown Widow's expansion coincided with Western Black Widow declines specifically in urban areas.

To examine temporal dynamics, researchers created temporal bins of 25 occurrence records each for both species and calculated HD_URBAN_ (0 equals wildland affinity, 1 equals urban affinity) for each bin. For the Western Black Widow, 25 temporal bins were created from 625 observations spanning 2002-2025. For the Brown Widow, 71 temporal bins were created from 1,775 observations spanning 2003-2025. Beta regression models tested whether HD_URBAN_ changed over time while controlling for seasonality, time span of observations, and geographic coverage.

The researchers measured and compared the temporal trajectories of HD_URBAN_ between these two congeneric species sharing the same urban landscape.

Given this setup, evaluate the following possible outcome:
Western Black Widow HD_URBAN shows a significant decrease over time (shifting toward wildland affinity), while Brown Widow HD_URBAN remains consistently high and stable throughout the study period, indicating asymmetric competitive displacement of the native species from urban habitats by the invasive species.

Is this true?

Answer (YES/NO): YES